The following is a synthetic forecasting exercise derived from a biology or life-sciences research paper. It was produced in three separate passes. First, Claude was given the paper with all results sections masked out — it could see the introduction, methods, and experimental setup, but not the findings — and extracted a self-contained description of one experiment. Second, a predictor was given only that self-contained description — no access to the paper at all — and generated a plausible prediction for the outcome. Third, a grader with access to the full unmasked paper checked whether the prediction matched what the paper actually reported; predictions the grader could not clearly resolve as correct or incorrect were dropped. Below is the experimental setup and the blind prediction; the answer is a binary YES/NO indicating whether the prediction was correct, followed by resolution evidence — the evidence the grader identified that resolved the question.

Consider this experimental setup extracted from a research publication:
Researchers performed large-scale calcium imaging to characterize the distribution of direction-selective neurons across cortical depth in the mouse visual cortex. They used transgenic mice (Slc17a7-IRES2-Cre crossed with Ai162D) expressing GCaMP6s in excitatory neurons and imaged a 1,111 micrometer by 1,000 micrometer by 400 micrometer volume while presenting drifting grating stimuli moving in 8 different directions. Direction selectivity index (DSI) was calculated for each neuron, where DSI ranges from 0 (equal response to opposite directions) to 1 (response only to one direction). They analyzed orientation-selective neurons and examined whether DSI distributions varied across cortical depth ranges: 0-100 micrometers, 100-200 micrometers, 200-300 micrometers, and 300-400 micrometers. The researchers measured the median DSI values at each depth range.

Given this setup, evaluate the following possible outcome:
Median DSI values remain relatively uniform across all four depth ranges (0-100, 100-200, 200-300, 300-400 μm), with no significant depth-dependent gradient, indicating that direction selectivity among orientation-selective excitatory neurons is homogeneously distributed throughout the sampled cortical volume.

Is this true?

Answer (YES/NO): NO